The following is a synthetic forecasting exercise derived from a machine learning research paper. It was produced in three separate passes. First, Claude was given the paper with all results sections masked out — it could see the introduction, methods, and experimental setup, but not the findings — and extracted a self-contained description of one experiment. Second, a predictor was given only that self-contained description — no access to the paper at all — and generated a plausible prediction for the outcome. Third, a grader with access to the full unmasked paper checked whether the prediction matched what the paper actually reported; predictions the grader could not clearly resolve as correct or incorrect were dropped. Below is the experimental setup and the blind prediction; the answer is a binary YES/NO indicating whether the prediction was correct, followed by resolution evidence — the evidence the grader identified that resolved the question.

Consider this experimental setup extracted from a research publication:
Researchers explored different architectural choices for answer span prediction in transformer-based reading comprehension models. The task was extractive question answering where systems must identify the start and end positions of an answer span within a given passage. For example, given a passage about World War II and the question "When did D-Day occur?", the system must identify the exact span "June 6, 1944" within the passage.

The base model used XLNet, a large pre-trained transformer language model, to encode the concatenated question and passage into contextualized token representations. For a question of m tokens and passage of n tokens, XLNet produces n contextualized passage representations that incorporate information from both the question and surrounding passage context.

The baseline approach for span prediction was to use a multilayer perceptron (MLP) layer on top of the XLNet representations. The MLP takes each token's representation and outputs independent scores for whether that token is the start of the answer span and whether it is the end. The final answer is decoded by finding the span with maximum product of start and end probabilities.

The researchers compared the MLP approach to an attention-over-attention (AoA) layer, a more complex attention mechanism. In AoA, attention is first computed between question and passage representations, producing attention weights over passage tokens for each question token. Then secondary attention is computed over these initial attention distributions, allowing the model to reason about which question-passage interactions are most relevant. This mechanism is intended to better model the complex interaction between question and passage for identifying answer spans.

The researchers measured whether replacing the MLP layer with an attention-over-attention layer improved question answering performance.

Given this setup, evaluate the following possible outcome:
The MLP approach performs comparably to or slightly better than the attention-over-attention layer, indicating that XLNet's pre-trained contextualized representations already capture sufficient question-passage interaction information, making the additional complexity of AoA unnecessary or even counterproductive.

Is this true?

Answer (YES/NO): YES